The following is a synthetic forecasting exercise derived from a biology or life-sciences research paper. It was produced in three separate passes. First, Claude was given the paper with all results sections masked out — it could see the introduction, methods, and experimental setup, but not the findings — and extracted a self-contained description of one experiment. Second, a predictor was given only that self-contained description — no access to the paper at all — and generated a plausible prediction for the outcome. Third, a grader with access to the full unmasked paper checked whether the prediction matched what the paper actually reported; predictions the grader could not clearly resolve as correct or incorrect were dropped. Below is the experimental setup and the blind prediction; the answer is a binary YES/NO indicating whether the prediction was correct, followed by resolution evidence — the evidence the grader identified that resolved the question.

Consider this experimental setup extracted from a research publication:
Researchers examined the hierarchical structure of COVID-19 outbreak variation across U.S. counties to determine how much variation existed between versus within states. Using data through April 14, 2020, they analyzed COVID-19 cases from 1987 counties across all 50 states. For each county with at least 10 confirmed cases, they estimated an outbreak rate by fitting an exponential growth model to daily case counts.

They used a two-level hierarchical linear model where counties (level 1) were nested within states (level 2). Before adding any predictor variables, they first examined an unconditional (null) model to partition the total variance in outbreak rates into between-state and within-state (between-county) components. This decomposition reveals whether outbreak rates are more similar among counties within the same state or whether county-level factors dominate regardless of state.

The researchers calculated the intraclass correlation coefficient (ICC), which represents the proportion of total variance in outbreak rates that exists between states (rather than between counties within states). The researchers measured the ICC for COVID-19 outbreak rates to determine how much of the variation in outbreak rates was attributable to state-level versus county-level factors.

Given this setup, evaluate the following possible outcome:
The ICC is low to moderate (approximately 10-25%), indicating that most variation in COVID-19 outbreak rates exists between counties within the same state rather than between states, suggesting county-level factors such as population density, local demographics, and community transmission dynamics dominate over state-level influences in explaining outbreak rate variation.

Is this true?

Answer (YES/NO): YES